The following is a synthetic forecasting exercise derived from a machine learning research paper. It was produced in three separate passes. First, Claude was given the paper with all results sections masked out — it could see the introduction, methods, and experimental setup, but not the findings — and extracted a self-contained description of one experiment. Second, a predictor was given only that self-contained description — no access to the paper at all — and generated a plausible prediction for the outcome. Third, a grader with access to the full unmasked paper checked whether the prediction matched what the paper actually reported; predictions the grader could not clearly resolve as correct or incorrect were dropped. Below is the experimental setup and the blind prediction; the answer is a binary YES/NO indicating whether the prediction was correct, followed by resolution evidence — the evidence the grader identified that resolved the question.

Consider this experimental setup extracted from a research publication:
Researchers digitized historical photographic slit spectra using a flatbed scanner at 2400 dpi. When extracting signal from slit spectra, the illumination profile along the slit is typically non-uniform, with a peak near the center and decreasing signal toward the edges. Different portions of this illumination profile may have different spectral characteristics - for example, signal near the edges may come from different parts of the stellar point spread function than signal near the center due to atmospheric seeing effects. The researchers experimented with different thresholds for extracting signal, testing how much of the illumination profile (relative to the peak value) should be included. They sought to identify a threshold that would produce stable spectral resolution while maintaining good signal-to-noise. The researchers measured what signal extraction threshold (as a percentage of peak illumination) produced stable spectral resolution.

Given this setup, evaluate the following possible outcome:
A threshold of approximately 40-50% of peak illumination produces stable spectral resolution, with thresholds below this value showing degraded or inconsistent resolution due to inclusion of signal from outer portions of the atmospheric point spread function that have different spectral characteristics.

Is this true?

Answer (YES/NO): NO